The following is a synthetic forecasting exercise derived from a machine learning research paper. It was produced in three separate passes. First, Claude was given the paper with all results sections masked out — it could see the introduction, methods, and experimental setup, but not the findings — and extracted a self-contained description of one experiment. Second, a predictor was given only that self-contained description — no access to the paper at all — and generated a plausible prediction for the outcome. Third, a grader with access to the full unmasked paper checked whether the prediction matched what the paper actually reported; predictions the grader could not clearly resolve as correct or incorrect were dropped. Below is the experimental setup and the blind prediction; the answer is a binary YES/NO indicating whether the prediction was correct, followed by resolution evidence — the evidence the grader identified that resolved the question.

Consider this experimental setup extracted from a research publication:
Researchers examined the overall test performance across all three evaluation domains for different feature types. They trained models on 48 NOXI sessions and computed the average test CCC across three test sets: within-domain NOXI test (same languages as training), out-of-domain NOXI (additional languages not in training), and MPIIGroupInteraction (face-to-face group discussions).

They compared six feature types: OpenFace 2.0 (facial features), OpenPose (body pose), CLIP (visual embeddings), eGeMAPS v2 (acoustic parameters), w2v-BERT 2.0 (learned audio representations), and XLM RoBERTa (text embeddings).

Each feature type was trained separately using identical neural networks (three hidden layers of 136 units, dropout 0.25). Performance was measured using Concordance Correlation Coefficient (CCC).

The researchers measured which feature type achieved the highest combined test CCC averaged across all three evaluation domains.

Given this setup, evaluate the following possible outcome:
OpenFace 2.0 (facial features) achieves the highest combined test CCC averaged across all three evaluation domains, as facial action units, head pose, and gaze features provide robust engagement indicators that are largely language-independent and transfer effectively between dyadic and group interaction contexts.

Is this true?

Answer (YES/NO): NO